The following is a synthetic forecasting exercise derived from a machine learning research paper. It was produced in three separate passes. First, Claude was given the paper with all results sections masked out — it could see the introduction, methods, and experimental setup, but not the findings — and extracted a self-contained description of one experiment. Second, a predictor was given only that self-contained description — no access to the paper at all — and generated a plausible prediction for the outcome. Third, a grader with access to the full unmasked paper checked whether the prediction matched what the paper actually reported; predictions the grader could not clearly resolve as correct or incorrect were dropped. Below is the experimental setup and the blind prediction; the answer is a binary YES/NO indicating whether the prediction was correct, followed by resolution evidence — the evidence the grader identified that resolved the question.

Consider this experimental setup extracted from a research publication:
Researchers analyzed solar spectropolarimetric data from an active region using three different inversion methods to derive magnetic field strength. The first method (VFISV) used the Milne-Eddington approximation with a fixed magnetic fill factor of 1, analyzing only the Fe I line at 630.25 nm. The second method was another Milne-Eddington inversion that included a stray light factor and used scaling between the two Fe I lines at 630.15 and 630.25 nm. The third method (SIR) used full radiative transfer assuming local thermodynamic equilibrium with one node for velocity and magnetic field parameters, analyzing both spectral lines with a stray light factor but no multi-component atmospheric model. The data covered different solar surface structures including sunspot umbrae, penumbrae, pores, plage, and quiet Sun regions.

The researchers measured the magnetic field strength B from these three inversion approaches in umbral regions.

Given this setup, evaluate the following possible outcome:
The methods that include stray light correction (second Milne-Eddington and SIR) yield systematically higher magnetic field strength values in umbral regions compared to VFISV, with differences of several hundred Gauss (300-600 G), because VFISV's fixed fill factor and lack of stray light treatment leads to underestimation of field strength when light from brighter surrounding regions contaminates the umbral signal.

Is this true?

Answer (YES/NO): NO